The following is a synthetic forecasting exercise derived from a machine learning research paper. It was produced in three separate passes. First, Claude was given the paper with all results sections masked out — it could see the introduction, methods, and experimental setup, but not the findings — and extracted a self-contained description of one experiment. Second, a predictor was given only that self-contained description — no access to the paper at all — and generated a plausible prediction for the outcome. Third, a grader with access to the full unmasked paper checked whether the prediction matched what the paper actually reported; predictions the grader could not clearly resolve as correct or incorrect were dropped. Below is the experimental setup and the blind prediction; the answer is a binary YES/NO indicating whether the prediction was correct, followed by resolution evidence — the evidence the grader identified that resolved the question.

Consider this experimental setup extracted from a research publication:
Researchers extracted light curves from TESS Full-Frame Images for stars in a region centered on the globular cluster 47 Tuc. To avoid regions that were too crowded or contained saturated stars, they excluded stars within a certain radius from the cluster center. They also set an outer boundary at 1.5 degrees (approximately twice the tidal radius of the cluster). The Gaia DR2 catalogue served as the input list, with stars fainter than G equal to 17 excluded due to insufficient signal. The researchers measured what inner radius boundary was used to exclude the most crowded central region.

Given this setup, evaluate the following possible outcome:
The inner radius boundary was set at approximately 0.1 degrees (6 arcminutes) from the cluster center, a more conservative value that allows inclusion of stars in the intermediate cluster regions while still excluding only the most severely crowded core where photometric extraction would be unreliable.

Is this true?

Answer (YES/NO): NO